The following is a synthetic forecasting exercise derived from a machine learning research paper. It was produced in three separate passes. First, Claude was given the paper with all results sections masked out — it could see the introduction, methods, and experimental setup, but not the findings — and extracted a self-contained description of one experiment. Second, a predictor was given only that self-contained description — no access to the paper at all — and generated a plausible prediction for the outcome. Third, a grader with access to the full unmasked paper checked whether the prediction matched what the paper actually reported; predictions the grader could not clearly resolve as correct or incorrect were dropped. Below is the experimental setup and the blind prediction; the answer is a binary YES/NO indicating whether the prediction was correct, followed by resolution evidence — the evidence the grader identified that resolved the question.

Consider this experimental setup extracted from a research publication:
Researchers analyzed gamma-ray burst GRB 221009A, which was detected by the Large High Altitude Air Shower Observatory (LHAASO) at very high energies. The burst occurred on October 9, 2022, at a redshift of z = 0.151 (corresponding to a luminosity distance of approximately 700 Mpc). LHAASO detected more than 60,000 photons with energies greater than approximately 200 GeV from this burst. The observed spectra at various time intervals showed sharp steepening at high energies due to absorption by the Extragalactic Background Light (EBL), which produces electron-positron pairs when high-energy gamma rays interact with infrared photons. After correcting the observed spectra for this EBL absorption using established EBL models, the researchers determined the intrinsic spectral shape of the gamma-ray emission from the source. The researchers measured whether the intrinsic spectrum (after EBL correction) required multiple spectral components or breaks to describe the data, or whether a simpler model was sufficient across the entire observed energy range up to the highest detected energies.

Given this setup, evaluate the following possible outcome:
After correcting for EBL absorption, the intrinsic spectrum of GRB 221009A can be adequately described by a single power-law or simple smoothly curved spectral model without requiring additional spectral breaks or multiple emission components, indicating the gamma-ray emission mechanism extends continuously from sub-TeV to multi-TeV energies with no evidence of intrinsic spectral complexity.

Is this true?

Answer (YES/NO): YES